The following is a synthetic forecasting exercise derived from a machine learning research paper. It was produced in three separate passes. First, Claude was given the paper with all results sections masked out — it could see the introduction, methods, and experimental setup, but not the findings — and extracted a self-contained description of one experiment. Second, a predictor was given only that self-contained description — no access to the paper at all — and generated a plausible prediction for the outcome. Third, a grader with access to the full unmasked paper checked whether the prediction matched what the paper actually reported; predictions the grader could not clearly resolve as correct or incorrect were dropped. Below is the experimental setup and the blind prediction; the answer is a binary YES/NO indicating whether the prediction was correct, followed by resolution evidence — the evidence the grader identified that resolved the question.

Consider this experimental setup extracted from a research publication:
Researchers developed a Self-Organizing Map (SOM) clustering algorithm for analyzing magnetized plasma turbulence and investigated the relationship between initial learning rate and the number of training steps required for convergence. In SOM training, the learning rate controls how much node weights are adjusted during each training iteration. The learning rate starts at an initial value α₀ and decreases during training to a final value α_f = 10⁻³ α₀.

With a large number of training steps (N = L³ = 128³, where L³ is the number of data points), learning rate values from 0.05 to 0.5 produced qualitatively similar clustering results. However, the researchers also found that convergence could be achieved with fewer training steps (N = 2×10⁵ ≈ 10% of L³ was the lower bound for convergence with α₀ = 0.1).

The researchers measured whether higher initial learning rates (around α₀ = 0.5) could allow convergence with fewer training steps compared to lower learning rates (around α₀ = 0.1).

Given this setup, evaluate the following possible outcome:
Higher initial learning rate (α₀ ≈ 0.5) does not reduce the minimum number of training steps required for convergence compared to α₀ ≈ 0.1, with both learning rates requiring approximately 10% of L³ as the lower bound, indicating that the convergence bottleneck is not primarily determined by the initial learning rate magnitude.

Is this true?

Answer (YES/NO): NO